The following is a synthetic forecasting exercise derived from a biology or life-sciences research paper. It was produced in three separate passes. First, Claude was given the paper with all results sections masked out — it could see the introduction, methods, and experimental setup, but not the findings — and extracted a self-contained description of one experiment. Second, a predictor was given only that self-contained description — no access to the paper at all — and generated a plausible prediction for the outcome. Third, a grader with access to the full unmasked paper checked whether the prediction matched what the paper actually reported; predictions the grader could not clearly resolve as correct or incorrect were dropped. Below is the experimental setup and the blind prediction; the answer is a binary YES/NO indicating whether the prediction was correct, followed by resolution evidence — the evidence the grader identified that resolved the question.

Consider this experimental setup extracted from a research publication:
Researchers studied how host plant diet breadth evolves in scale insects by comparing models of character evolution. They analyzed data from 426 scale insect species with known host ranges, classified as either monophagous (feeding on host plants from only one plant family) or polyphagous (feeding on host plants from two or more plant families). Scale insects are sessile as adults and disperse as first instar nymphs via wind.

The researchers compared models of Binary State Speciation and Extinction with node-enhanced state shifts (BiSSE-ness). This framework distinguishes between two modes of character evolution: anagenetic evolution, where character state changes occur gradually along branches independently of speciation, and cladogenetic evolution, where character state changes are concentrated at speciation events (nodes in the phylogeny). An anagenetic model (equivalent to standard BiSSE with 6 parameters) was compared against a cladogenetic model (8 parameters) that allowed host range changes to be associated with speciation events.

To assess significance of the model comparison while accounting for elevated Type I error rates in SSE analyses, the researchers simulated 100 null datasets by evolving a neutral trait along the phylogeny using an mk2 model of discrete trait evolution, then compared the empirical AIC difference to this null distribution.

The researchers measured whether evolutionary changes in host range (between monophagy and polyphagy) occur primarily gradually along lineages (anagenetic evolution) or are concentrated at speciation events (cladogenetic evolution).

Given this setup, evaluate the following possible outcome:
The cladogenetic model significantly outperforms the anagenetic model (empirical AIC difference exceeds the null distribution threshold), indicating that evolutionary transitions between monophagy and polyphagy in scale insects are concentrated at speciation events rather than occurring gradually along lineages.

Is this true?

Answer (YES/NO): YES